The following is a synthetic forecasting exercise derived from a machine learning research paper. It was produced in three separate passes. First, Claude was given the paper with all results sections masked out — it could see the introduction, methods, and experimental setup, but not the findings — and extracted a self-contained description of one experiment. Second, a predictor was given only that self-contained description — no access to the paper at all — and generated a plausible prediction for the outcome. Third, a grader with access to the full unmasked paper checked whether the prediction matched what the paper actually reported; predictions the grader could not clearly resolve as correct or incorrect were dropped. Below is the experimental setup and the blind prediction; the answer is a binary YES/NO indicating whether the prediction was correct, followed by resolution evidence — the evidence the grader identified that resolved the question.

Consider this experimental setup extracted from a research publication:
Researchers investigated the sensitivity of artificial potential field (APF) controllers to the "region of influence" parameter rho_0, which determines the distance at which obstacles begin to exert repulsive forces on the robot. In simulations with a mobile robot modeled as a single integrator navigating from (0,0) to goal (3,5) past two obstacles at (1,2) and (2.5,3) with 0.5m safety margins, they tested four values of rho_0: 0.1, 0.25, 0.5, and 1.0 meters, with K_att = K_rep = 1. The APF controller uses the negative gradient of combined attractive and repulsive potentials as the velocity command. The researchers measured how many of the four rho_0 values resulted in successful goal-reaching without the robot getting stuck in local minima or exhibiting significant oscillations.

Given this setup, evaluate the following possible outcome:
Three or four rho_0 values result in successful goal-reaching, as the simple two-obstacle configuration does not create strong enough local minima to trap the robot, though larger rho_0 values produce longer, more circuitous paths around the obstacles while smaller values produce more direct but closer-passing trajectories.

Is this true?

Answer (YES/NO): NO